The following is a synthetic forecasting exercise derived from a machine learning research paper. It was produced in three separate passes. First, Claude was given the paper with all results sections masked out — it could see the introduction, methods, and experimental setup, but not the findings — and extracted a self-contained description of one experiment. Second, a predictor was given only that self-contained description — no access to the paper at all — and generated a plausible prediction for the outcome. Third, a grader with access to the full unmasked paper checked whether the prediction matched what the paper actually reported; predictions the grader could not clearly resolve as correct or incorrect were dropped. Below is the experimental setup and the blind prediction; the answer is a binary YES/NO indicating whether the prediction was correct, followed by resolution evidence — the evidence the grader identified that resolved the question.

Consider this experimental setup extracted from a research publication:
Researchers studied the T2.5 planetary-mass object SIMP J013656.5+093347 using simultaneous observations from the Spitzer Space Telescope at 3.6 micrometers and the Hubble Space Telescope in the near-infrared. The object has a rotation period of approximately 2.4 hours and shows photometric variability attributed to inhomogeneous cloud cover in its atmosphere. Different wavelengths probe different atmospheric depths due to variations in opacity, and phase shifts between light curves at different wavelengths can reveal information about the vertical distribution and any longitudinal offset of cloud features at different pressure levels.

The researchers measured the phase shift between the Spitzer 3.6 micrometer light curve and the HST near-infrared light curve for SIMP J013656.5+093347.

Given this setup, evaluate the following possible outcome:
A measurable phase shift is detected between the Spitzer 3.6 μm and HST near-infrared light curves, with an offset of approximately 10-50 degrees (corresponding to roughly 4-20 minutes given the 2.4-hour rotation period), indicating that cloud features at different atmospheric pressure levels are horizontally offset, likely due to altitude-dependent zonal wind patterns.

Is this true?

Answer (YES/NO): YES